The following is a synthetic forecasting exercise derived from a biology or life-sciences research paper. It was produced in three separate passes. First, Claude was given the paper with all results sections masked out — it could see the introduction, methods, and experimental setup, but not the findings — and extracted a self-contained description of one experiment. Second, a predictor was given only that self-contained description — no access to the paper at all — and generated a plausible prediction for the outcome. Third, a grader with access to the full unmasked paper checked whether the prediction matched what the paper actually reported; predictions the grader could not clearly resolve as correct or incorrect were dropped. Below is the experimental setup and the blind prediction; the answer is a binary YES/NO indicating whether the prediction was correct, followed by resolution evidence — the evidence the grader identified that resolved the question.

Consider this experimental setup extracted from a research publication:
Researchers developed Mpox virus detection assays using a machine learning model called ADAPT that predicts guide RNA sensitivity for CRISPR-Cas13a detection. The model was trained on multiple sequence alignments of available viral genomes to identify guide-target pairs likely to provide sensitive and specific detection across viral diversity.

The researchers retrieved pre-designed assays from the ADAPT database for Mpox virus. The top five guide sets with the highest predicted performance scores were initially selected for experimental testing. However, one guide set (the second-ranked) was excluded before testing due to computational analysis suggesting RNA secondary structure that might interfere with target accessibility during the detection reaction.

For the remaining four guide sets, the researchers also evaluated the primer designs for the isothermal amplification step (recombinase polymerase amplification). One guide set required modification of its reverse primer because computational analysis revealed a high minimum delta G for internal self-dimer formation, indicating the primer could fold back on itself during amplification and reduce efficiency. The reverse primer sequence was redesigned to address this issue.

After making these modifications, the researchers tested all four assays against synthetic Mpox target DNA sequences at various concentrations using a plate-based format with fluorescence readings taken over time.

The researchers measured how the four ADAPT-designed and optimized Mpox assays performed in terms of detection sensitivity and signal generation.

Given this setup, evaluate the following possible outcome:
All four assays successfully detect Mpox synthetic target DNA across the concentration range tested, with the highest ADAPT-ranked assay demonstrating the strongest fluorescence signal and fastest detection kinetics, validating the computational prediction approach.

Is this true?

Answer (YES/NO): NO